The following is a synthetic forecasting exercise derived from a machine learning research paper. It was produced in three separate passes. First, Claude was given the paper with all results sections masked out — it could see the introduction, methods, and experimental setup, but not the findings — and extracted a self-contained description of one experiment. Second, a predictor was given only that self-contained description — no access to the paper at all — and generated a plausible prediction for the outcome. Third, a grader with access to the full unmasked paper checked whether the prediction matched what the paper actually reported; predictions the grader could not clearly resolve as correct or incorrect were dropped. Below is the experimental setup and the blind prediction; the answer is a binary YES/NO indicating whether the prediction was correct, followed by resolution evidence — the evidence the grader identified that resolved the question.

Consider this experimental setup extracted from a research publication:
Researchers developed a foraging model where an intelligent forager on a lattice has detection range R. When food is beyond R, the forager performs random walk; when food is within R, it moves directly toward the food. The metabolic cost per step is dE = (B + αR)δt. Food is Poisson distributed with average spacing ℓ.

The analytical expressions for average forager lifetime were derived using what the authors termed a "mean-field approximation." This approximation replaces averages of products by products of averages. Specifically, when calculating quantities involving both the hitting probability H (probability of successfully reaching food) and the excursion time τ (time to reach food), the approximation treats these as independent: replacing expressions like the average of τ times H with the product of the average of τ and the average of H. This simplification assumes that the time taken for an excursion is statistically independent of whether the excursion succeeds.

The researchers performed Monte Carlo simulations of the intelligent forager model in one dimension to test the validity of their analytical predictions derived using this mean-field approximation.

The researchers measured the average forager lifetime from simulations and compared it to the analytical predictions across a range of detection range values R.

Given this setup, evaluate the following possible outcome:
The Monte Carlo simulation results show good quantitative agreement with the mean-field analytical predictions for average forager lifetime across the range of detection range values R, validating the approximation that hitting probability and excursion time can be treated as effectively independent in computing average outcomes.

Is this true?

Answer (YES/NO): YES